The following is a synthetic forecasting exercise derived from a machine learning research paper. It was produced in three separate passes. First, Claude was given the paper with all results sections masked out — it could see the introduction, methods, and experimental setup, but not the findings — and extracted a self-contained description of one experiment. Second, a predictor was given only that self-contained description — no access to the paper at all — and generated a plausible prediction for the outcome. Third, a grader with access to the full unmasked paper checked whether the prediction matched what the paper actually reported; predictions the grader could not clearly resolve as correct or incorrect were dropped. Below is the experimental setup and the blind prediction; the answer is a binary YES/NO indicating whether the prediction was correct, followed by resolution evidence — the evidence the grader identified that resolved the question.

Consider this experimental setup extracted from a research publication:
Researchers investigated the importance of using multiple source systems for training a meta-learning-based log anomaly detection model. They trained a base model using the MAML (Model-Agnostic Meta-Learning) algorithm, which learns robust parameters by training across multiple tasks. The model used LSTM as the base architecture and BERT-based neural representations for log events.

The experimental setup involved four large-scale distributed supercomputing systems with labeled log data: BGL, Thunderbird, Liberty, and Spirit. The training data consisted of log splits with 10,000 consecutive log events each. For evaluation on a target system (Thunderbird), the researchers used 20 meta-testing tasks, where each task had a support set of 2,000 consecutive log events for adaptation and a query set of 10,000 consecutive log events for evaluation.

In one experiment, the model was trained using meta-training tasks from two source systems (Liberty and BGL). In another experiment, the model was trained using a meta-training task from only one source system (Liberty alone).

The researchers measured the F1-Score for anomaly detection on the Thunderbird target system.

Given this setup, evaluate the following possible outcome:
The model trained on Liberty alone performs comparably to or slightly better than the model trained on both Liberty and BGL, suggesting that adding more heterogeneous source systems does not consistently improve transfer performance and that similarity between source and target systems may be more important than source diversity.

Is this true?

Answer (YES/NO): NO